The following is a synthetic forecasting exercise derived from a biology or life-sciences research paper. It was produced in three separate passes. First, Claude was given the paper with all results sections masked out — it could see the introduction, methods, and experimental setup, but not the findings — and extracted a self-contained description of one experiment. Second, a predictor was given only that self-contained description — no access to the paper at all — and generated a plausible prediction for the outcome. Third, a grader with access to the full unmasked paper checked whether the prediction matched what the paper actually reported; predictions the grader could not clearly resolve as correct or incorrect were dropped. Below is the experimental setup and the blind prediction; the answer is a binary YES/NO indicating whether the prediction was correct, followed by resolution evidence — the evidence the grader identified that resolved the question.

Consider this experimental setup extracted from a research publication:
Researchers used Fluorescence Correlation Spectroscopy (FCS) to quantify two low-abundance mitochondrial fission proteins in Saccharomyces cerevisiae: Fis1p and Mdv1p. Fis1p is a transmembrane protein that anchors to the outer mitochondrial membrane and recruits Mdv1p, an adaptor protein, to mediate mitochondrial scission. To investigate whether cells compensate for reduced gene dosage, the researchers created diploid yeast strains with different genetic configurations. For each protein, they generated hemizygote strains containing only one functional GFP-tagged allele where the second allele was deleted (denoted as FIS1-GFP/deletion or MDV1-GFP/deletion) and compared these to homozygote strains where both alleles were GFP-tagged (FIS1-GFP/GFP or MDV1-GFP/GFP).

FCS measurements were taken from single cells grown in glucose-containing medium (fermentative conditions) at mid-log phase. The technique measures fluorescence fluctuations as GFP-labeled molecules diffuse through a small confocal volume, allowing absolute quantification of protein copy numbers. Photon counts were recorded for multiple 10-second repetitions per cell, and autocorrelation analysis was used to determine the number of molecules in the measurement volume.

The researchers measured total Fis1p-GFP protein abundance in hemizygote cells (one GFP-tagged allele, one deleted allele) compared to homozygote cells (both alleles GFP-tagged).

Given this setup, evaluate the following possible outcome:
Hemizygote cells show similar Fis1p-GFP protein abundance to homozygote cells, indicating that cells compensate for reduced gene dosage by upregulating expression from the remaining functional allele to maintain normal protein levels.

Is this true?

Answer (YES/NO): YES